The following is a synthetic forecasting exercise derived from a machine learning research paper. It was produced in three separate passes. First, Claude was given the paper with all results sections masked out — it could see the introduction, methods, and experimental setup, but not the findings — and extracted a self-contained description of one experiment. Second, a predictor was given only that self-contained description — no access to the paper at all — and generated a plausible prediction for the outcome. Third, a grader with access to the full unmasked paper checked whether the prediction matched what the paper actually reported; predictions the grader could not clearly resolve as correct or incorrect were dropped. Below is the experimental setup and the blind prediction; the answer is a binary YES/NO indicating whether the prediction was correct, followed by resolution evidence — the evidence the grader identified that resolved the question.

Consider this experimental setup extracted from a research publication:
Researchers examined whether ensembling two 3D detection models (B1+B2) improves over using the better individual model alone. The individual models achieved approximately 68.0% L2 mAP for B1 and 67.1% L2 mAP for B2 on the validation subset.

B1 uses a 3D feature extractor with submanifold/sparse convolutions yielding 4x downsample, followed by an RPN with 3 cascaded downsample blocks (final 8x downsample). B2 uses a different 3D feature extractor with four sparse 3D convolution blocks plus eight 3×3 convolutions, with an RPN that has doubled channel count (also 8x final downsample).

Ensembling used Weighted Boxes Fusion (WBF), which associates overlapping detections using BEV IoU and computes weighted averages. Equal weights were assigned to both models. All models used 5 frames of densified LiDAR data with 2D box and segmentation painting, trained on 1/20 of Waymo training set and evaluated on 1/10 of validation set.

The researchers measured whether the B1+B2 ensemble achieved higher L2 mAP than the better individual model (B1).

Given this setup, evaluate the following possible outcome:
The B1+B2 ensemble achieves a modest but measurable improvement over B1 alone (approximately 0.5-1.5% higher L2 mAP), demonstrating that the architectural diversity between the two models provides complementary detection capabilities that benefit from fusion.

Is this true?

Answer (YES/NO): NO